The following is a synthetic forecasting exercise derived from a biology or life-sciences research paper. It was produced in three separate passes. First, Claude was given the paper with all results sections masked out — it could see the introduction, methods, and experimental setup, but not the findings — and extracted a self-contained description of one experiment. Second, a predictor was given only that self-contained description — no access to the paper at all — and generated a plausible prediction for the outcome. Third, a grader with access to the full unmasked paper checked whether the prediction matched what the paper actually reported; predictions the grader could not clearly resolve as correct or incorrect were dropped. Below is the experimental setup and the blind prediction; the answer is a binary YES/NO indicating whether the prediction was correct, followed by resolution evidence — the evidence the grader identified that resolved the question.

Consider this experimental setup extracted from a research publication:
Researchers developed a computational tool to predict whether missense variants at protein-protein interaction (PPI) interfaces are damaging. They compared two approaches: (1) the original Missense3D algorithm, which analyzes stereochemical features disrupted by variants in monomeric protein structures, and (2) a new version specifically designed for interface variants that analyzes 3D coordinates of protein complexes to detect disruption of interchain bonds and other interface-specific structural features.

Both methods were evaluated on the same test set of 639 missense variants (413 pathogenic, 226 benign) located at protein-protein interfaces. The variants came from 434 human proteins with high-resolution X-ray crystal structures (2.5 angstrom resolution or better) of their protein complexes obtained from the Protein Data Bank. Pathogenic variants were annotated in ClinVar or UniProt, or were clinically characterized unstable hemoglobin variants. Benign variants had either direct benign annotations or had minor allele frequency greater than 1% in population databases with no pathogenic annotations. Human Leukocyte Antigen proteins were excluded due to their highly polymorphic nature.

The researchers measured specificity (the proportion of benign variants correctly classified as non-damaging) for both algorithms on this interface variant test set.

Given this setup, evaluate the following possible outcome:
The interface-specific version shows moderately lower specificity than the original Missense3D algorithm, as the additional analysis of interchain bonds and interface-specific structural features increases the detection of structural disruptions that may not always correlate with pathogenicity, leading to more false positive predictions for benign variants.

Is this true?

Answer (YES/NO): NO